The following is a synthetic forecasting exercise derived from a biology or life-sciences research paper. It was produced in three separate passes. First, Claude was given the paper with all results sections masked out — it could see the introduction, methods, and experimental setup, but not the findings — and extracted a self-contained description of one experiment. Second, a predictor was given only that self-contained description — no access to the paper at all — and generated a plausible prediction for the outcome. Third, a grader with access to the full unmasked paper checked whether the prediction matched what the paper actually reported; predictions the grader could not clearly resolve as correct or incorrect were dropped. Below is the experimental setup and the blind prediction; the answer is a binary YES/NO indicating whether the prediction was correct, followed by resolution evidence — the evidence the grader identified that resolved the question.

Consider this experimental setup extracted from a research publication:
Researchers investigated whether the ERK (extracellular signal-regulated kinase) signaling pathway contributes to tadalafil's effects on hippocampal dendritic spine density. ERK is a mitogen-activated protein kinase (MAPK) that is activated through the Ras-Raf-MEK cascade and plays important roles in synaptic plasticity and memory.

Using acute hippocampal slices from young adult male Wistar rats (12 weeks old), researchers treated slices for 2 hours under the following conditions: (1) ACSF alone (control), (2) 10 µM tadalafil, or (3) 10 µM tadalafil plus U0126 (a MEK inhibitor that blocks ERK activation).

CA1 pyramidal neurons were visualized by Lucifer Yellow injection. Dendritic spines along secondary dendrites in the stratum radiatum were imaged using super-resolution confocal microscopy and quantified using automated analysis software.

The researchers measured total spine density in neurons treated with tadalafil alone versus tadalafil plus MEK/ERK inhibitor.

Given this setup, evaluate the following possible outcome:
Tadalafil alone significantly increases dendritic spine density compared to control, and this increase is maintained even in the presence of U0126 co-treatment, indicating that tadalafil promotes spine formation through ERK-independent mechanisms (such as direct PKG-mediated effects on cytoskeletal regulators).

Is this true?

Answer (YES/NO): YES